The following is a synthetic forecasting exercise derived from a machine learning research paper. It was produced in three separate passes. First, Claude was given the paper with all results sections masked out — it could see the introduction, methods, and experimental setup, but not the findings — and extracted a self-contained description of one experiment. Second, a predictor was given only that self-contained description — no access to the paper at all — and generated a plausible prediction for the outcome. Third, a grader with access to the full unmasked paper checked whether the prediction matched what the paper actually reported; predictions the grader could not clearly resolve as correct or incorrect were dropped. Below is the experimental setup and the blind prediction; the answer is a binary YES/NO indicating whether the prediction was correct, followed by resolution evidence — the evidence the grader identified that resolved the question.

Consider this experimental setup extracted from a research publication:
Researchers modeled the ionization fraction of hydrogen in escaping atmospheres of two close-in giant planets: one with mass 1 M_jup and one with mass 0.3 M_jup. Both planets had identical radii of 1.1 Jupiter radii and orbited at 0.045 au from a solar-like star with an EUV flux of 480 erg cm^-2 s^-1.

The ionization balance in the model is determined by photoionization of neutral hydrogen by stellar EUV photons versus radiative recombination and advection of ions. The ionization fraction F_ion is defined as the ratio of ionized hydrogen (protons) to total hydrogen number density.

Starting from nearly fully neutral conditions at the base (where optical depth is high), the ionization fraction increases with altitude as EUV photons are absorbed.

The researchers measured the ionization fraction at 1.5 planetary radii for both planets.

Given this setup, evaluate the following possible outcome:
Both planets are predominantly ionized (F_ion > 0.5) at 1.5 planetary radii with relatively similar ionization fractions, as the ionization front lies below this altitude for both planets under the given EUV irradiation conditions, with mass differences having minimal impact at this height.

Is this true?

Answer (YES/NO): NO